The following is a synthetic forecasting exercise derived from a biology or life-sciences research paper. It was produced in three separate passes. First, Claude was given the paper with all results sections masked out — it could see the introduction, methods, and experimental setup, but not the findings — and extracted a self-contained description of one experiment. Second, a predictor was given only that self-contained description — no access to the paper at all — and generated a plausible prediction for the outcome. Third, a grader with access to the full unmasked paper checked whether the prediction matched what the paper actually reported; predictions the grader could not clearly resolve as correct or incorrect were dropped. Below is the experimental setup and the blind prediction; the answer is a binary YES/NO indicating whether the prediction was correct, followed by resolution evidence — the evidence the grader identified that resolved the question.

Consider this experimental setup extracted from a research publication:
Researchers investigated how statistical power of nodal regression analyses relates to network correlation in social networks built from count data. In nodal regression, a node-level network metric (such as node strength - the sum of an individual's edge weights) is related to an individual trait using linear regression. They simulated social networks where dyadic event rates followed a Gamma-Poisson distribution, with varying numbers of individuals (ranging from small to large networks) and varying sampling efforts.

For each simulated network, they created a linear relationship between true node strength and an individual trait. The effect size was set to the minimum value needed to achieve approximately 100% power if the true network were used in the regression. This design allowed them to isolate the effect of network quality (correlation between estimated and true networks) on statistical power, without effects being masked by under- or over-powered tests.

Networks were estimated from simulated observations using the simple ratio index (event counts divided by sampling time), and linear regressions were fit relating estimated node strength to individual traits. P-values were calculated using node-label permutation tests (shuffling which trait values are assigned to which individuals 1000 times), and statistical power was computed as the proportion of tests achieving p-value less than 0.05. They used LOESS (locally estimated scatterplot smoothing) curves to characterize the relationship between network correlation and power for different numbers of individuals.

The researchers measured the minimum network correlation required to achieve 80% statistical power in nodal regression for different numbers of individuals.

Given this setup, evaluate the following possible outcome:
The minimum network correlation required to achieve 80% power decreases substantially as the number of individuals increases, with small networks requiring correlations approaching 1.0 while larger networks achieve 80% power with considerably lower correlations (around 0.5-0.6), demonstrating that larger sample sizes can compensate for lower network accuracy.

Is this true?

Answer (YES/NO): NO